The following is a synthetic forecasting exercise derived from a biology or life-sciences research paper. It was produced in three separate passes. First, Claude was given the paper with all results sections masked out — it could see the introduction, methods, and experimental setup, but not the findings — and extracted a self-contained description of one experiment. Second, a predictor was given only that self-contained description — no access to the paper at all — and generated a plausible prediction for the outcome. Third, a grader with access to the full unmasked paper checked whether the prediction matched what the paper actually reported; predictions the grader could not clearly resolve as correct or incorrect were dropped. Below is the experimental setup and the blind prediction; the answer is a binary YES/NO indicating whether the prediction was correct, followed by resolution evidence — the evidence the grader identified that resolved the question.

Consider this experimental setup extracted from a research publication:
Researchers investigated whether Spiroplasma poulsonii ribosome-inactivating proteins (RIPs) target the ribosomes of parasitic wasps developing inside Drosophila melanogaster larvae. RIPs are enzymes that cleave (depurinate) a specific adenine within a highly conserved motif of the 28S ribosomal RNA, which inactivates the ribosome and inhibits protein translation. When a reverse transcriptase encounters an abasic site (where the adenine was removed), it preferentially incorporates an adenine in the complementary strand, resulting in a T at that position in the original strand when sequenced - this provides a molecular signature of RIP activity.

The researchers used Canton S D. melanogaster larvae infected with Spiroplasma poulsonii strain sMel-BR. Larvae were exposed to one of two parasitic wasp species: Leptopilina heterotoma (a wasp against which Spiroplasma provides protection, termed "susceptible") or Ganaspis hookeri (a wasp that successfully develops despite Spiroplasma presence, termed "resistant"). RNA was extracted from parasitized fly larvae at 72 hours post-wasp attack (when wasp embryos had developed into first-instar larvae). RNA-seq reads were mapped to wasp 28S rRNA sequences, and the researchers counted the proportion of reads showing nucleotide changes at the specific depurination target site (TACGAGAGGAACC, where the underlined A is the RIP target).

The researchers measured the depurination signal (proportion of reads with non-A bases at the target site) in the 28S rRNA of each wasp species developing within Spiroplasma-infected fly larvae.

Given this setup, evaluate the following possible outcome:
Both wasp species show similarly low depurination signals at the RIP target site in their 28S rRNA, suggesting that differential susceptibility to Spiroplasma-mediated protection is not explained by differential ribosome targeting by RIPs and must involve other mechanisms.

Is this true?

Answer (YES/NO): NO